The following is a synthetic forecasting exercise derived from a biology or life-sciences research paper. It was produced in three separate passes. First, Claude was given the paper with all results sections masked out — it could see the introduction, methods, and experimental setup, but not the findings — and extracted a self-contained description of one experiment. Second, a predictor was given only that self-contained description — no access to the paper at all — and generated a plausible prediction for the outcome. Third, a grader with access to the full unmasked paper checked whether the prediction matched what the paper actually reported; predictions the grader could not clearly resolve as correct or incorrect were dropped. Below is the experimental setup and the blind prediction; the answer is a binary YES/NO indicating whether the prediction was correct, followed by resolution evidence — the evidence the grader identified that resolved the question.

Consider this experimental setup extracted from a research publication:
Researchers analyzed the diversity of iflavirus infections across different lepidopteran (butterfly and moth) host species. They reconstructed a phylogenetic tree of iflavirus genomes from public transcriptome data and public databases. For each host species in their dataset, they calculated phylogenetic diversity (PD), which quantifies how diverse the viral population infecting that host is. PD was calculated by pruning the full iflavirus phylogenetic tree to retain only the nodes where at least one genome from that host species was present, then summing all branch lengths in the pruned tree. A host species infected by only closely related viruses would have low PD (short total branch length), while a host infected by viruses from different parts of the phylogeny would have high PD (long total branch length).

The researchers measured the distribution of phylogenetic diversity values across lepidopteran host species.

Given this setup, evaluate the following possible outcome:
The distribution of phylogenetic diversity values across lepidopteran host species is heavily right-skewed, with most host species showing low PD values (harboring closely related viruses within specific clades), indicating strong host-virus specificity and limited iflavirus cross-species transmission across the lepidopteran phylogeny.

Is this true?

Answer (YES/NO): NO